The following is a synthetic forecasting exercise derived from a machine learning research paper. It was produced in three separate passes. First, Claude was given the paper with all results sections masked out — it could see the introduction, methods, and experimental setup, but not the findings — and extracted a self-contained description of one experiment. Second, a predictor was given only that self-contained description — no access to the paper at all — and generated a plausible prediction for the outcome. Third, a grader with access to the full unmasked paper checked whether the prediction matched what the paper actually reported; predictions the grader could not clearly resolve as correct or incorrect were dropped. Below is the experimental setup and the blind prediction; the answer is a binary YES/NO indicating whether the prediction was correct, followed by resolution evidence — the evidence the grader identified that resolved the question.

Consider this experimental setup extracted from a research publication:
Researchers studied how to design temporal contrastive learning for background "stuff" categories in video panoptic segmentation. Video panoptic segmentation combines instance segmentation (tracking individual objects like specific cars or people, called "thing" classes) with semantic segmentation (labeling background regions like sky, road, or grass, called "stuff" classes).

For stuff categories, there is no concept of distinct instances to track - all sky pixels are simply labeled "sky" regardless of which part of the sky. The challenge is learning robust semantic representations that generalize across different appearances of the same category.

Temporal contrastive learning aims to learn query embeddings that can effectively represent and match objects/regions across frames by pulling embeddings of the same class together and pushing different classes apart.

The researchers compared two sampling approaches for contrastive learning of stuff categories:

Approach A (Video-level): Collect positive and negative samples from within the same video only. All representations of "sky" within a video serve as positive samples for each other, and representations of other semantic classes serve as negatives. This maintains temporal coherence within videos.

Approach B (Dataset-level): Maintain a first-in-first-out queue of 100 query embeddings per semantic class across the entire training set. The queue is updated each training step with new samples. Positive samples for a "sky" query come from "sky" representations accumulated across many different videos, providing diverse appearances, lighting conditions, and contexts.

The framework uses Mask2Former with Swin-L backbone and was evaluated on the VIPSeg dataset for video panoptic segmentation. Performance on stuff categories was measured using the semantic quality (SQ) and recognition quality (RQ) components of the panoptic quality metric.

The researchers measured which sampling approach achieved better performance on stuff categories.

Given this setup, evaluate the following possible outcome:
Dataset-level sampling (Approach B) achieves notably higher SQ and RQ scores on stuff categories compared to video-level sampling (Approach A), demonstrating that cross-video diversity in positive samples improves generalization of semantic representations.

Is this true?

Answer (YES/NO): YES